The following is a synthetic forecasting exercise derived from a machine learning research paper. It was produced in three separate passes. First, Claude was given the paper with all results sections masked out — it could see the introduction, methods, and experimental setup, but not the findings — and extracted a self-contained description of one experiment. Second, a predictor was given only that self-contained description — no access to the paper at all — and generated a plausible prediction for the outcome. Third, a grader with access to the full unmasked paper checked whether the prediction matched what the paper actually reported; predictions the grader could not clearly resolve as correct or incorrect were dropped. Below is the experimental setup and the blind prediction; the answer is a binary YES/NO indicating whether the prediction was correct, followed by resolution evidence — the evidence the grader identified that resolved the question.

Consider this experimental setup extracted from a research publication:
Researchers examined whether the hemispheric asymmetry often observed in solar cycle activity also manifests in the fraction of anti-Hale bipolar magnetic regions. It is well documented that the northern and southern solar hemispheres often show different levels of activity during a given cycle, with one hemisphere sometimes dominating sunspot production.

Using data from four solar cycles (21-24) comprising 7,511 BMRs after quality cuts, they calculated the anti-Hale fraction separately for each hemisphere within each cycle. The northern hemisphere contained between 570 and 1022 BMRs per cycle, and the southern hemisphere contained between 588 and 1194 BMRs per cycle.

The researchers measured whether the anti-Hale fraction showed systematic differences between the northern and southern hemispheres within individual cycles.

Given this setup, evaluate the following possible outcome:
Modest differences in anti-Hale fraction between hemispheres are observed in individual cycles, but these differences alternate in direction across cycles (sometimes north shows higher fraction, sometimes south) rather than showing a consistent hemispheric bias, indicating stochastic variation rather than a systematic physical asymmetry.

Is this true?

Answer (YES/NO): NO